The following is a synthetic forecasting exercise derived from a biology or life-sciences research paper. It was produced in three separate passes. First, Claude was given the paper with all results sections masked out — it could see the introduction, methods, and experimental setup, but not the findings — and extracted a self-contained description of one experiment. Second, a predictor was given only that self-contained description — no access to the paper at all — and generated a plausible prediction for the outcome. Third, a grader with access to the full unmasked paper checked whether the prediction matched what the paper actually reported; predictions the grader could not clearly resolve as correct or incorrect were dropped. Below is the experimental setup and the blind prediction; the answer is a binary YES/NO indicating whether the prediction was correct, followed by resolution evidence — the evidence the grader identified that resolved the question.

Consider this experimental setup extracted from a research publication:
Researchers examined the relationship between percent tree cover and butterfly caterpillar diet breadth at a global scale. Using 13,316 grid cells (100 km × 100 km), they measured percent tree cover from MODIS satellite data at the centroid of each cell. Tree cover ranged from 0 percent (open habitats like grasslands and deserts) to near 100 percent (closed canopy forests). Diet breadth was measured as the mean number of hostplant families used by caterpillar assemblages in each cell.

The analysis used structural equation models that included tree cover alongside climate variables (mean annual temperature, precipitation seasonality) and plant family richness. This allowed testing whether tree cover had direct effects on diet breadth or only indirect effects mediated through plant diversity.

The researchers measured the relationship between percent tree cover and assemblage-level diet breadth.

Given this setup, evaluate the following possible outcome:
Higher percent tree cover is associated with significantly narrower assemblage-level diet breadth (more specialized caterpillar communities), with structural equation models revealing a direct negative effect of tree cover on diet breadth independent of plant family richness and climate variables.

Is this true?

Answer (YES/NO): NO